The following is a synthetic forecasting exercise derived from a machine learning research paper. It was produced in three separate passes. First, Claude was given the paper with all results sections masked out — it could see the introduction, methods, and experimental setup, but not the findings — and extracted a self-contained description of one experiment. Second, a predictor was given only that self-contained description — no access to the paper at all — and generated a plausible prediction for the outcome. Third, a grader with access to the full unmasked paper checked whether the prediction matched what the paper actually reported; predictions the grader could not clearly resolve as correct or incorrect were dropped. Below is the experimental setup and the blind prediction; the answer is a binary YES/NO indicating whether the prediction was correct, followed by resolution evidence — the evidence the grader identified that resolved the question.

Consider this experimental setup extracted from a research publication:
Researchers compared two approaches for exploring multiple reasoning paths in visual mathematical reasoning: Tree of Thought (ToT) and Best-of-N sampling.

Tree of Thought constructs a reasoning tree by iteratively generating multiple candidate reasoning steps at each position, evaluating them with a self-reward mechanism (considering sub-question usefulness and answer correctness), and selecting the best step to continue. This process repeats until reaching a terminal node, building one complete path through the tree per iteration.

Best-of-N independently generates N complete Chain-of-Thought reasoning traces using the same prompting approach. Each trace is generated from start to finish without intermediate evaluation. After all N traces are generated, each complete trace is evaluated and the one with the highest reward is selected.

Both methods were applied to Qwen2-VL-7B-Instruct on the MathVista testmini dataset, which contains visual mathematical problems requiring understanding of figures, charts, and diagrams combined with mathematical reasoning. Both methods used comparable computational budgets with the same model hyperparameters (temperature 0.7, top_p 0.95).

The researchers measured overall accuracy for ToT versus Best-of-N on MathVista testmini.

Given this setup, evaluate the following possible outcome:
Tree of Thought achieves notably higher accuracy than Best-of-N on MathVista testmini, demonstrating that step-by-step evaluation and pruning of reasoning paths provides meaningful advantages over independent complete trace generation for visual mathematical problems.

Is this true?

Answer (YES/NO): YES